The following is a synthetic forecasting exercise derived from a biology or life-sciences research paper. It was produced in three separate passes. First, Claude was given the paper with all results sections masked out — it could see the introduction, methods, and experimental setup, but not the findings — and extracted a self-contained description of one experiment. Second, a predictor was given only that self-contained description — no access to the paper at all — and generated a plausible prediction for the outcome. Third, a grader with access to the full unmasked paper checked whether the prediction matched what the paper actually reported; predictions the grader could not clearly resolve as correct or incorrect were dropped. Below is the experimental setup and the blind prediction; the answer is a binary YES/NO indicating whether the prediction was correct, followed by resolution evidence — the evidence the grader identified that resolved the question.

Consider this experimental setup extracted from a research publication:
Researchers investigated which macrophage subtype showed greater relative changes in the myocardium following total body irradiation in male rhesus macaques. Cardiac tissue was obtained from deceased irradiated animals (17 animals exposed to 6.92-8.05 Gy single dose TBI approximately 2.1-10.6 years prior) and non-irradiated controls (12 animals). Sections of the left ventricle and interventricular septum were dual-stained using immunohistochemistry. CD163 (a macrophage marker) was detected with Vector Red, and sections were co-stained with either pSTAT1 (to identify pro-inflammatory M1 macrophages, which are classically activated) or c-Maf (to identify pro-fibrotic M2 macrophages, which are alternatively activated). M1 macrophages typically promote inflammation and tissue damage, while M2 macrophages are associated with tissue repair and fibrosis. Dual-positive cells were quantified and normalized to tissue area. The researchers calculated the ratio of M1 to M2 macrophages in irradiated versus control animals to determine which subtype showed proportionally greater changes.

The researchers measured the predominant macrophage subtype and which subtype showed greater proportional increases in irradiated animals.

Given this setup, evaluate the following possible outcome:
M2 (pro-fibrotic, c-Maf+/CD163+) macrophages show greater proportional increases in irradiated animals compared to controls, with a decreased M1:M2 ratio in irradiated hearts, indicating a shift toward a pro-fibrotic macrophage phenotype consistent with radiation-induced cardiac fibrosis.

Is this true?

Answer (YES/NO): NO